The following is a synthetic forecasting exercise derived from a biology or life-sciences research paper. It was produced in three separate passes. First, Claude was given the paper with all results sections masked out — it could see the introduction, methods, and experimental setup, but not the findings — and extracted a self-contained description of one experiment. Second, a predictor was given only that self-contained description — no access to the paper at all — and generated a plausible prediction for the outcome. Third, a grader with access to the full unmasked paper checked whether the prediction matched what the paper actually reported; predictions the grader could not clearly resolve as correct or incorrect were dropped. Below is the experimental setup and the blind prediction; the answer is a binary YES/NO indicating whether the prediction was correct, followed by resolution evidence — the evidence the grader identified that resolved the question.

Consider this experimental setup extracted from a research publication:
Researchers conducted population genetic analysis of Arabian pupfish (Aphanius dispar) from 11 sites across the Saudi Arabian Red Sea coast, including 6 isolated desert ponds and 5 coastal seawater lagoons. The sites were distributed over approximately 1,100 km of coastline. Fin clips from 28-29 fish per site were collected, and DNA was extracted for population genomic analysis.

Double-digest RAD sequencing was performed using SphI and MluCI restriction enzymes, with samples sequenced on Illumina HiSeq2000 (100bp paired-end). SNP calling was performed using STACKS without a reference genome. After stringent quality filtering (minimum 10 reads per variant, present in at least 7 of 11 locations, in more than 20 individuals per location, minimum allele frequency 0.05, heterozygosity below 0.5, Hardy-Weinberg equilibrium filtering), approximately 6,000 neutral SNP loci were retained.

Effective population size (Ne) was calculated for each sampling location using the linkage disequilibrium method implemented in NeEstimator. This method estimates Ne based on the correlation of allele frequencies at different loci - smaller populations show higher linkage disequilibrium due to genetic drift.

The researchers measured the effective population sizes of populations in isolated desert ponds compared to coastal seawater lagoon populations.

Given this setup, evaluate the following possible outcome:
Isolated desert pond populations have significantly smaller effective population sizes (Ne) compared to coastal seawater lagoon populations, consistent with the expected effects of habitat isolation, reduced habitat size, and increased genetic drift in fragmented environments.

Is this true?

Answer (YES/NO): YES